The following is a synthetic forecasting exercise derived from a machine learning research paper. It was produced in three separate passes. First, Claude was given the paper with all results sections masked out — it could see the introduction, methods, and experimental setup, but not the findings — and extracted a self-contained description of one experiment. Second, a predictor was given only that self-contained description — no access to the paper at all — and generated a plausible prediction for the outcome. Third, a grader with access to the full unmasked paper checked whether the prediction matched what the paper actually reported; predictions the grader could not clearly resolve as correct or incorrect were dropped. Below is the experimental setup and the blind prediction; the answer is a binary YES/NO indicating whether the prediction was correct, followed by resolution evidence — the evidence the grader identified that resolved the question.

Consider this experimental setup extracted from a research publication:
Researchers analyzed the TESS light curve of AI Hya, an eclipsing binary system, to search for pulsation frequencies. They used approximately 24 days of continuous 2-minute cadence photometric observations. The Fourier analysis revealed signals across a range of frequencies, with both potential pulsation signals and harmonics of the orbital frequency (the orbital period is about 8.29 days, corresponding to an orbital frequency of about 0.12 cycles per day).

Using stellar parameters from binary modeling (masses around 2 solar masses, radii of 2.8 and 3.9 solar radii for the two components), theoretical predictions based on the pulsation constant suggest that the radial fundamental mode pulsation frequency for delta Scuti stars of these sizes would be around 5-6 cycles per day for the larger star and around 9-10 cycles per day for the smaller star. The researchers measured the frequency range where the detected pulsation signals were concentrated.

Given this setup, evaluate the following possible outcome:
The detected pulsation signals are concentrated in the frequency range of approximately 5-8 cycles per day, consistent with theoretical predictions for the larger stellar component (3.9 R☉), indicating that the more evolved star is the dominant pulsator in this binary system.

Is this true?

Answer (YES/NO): NO